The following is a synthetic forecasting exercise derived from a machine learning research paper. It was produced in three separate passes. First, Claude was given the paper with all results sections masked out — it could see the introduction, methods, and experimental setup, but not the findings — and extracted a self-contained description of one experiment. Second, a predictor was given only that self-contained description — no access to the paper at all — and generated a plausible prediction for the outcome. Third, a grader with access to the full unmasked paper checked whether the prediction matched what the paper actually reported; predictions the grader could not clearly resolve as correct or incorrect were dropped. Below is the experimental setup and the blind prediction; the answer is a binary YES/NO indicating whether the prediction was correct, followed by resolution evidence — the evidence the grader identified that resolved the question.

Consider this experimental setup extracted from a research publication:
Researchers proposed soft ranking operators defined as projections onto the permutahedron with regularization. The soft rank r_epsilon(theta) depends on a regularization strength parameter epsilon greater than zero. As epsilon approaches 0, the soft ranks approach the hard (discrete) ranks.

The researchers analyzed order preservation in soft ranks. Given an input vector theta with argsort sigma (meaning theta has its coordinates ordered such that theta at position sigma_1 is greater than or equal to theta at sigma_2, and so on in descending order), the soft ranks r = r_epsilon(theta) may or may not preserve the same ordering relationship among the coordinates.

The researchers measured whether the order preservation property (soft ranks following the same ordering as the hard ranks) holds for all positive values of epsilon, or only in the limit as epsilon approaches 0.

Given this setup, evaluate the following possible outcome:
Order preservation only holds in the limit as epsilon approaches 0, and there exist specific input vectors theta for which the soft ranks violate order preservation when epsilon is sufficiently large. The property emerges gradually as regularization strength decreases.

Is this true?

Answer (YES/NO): NO